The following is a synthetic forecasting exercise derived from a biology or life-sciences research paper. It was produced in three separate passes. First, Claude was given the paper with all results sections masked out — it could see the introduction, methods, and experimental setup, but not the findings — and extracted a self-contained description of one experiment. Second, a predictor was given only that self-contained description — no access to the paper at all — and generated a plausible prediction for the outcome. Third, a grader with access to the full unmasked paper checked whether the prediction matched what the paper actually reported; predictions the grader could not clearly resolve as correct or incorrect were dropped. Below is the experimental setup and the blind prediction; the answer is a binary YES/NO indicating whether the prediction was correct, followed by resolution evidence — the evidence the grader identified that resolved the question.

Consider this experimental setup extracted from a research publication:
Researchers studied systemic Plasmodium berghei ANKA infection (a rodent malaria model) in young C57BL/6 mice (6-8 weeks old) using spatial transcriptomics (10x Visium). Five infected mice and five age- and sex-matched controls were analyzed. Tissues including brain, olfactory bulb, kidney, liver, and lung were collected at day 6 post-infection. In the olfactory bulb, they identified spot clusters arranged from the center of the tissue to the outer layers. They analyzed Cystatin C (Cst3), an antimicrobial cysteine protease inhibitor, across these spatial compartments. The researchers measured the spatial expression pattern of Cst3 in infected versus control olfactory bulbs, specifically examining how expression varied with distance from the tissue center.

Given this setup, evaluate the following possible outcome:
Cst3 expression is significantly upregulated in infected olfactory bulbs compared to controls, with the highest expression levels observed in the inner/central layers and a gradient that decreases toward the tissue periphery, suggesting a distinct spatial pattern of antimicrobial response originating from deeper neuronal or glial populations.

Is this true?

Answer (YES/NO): YES